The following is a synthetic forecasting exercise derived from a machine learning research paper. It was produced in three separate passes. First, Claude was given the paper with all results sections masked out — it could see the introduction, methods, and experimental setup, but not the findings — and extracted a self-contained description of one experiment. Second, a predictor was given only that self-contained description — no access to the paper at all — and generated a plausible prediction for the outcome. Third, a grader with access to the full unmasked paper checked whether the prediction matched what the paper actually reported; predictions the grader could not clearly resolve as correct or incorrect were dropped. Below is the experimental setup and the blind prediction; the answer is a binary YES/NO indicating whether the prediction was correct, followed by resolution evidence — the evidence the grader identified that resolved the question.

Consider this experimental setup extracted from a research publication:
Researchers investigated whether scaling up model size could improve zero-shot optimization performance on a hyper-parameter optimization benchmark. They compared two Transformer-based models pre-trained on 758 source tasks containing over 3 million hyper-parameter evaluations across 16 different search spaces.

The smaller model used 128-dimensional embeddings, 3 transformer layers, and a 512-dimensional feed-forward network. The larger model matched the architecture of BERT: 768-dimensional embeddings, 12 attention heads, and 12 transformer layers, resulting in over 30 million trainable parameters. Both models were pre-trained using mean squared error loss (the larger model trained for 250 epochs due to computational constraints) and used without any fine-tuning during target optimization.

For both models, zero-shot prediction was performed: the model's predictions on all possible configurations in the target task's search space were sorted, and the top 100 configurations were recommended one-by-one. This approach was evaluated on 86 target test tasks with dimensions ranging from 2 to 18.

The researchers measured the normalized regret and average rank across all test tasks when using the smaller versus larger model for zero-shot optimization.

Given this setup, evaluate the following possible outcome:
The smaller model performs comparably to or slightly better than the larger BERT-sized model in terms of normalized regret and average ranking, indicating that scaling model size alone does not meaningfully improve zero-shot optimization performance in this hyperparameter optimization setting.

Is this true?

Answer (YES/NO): NO